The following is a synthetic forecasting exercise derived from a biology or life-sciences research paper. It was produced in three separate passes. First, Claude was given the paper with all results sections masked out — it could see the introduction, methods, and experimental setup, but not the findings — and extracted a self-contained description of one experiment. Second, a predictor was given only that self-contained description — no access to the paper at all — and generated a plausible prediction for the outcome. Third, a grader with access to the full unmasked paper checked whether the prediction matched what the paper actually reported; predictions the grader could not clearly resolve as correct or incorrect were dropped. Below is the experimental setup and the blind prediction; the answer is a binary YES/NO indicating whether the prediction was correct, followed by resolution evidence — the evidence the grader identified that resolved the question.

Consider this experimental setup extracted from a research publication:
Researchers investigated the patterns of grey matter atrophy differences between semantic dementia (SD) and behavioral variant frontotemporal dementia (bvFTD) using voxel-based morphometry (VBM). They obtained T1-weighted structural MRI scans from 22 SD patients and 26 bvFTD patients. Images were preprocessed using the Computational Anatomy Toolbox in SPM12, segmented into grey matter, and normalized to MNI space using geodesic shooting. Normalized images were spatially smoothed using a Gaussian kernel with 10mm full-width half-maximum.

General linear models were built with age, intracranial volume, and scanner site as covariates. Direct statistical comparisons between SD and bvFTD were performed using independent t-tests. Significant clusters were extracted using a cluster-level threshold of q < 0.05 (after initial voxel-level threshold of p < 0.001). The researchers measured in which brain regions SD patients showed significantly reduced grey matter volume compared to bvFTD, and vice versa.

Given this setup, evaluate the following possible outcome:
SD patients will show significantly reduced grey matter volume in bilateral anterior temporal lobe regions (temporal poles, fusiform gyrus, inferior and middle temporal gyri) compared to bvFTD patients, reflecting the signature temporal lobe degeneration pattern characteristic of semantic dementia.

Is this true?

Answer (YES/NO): YES